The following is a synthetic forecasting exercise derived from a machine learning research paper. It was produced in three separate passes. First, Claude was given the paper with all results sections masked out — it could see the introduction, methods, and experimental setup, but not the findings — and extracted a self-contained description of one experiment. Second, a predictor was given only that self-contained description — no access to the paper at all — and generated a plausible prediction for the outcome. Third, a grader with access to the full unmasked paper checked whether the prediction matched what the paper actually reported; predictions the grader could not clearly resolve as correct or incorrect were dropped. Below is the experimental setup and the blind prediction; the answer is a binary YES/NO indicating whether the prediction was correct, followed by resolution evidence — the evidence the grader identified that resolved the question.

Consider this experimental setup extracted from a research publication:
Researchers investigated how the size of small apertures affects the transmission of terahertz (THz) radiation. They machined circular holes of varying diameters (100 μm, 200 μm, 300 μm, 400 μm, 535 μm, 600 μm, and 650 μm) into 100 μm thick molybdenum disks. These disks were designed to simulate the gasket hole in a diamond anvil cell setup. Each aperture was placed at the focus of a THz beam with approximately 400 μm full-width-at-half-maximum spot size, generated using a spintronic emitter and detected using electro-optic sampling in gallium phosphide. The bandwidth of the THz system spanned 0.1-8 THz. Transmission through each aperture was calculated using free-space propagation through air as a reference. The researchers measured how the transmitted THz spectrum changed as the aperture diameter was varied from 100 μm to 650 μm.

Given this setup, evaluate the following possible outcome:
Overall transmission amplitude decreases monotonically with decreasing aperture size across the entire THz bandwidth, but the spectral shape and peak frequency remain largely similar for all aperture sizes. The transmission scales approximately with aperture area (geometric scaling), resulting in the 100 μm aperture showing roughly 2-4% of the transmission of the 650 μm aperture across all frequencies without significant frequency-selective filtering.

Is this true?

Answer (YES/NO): NO